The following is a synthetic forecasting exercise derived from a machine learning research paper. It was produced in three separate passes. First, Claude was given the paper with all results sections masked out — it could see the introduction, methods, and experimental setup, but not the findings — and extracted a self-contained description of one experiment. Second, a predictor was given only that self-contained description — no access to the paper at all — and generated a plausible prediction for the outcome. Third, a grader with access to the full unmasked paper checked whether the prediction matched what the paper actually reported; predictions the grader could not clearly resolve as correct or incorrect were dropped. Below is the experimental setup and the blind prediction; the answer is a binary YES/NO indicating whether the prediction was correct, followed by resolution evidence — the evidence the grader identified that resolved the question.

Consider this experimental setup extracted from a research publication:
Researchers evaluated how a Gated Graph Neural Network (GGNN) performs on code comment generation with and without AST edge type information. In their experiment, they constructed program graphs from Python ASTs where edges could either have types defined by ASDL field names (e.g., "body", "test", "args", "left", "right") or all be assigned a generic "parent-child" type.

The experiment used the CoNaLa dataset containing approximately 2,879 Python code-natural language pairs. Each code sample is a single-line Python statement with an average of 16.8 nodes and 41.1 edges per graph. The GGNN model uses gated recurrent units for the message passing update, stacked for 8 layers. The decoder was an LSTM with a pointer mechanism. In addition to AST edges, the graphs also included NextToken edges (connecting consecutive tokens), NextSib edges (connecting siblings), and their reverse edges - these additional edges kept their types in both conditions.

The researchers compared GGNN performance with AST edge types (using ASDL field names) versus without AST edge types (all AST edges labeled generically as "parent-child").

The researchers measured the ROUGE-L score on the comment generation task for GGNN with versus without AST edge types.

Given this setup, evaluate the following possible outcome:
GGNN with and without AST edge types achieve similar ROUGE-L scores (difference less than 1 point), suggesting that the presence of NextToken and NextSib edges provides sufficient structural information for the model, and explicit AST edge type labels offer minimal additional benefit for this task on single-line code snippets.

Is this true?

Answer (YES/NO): NO